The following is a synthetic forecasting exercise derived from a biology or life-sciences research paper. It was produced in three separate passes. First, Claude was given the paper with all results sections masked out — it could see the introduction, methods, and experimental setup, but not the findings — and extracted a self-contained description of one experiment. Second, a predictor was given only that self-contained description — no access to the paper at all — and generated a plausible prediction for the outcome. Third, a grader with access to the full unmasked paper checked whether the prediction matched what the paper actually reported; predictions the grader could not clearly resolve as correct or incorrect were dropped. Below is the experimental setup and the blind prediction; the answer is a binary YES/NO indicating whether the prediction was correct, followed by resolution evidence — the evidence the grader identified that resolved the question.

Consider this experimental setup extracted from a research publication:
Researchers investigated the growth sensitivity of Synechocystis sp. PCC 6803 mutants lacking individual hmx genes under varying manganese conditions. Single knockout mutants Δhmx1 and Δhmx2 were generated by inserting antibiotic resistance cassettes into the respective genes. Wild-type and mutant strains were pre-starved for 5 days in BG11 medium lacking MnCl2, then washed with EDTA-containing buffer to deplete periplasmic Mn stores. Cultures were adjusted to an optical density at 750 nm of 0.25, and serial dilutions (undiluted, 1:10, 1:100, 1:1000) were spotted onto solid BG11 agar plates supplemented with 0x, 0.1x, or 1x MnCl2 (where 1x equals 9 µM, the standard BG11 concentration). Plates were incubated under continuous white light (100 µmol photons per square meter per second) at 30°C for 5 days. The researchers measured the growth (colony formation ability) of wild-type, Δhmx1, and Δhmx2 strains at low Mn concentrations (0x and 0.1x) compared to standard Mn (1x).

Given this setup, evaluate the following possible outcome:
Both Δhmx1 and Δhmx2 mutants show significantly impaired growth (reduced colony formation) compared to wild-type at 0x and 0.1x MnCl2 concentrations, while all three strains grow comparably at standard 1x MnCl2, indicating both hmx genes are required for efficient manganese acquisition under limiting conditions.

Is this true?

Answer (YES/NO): NO